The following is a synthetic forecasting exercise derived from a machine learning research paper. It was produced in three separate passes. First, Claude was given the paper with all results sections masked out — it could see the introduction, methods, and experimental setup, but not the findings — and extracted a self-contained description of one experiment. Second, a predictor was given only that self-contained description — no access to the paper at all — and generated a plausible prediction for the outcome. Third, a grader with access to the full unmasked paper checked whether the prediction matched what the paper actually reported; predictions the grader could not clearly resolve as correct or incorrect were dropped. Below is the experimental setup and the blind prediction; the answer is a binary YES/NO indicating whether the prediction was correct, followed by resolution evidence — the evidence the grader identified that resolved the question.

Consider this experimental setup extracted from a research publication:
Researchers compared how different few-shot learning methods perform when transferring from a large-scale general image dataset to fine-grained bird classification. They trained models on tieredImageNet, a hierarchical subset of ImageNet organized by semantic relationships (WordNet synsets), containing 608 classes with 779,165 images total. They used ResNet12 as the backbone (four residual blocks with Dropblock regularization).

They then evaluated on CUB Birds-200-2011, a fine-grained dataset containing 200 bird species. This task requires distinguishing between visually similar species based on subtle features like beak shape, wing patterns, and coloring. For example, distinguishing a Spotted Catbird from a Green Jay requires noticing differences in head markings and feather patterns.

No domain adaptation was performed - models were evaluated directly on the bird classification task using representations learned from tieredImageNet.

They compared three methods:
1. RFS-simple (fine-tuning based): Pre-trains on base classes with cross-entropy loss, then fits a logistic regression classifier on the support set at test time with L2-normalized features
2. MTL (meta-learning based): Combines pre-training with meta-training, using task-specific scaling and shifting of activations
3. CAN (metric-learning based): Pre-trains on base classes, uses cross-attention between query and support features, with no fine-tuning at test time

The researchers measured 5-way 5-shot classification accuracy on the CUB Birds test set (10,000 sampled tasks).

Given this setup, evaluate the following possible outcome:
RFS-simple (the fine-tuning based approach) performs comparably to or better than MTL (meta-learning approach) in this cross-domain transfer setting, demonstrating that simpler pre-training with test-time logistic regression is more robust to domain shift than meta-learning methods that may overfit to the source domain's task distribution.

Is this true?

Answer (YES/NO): YES